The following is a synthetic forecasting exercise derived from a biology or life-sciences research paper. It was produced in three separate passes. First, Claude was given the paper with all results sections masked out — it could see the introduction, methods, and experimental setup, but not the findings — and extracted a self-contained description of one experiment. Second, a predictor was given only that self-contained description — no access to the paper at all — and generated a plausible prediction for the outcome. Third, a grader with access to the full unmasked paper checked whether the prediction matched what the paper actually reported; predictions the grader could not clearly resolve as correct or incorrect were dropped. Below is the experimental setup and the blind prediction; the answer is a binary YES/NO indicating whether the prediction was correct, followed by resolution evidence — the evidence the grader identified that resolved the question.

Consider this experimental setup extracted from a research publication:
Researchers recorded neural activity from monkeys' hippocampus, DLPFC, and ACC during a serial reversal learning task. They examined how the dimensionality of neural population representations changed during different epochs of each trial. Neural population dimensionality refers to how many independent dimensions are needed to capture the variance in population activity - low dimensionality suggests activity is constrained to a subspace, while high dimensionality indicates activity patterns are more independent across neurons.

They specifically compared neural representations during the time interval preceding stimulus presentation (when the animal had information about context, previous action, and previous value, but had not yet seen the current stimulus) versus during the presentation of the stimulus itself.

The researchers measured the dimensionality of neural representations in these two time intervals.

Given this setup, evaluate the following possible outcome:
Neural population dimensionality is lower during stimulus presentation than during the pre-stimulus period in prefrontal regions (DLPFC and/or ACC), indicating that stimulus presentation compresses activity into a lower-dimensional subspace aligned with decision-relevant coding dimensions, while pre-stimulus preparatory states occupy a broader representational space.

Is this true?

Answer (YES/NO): NO